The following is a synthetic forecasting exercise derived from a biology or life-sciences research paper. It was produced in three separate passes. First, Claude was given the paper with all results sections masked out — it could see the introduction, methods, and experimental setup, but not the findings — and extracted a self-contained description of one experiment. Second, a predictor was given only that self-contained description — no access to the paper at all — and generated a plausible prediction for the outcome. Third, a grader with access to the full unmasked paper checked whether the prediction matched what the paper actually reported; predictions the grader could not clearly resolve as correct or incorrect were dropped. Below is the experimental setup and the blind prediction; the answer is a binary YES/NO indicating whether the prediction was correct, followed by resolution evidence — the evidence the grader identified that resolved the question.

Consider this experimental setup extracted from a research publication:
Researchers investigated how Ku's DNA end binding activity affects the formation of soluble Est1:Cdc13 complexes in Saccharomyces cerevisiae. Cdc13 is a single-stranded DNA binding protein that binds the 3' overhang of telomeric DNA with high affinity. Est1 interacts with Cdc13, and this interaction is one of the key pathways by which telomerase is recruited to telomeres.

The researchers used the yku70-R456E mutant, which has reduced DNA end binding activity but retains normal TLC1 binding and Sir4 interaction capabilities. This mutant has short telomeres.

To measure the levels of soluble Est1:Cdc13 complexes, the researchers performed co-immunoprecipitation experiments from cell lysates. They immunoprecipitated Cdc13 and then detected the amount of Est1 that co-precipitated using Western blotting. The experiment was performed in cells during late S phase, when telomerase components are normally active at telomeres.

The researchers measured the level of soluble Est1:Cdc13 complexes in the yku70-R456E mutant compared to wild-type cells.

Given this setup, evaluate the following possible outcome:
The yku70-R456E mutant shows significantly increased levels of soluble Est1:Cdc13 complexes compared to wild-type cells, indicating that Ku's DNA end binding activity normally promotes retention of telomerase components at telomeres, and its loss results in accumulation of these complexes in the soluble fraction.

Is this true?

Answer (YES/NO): YES